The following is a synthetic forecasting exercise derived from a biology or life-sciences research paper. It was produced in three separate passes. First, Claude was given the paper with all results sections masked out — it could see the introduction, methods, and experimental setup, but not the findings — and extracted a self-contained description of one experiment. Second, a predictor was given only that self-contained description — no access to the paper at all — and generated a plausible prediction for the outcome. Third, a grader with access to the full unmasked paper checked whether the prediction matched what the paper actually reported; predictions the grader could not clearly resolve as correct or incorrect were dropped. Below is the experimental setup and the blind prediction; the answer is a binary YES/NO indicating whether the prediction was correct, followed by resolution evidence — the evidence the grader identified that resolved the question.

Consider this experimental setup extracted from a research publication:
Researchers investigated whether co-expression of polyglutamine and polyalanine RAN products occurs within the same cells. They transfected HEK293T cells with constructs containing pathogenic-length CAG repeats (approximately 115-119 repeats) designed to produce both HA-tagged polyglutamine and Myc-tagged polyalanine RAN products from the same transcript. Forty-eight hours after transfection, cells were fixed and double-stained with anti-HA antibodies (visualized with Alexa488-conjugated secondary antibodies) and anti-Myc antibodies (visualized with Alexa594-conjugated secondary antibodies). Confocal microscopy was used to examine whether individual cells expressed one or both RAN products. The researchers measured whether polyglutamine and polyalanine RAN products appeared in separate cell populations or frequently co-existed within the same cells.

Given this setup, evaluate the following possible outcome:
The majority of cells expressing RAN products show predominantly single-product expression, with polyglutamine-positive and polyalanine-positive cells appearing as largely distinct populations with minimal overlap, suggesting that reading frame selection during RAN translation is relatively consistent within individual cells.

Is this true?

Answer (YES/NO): NO